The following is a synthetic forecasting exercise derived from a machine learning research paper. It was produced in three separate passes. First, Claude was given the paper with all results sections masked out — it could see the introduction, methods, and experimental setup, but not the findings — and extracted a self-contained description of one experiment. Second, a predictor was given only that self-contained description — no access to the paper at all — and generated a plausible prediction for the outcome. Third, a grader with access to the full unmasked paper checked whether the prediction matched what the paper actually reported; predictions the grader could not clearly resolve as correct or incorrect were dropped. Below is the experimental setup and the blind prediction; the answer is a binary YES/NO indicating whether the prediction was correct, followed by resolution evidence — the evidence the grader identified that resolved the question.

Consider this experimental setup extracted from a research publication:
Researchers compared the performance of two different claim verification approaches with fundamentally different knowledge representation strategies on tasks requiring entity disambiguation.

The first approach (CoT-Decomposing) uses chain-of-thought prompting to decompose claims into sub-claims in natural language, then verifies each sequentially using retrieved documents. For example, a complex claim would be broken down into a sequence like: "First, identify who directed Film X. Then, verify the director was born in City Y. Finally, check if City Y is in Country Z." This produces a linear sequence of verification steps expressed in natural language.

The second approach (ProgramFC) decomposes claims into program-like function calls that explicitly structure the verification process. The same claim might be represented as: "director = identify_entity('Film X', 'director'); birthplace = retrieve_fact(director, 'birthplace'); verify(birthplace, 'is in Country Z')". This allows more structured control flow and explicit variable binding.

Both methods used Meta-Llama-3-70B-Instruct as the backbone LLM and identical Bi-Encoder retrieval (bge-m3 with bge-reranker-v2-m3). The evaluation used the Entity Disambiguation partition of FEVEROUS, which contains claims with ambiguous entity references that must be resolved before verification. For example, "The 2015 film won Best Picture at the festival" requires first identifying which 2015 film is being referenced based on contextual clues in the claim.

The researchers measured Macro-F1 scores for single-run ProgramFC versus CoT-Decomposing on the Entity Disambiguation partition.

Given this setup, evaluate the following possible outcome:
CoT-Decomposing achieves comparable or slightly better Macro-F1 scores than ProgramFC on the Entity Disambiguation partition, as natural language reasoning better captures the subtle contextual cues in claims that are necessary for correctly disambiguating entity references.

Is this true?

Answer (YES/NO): NO